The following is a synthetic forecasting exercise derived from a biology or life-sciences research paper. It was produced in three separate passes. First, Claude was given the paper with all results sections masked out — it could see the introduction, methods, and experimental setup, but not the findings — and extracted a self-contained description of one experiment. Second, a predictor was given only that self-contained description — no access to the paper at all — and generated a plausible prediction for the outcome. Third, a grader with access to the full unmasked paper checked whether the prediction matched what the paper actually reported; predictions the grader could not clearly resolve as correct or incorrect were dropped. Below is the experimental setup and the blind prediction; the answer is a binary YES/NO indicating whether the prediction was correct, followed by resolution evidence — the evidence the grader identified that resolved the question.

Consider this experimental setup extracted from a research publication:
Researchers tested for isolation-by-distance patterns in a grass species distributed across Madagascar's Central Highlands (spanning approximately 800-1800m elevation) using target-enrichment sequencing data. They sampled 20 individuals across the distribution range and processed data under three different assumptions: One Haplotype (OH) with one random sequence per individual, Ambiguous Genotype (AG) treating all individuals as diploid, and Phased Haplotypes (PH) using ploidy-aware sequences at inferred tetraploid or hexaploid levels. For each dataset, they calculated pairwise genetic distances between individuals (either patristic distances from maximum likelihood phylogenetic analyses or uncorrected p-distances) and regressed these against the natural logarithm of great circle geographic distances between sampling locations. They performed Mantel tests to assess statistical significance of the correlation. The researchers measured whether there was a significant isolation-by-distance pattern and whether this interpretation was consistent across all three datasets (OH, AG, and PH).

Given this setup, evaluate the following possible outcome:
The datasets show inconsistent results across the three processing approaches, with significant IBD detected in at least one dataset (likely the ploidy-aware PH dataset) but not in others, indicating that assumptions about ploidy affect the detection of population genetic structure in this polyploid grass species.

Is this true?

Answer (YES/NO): NO